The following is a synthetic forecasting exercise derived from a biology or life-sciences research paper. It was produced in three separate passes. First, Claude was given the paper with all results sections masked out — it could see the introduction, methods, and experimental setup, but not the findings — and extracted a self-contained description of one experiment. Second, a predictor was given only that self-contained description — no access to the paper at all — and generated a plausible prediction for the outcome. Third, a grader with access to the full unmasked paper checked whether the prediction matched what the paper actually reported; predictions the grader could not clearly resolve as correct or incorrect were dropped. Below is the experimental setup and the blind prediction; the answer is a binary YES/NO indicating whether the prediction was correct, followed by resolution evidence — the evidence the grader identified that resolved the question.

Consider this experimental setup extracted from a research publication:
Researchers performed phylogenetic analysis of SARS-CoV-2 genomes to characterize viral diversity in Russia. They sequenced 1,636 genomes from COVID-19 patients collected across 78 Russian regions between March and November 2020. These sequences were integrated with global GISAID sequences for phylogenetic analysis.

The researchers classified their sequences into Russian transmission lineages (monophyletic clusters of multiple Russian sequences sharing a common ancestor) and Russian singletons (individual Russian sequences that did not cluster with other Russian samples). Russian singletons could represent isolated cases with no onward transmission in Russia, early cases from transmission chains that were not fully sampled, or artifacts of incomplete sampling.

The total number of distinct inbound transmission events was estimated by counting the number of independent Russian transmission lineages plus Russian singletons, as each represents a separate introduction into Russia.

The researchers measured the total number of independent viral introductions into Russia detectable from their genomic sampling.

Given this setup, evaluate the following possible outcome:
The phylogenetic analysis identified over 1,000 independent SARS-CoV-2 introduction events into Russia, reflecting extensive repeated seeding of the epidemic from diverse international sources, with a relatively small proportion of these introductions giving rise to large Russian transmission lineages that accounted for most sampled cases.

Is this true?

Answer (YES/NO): NO